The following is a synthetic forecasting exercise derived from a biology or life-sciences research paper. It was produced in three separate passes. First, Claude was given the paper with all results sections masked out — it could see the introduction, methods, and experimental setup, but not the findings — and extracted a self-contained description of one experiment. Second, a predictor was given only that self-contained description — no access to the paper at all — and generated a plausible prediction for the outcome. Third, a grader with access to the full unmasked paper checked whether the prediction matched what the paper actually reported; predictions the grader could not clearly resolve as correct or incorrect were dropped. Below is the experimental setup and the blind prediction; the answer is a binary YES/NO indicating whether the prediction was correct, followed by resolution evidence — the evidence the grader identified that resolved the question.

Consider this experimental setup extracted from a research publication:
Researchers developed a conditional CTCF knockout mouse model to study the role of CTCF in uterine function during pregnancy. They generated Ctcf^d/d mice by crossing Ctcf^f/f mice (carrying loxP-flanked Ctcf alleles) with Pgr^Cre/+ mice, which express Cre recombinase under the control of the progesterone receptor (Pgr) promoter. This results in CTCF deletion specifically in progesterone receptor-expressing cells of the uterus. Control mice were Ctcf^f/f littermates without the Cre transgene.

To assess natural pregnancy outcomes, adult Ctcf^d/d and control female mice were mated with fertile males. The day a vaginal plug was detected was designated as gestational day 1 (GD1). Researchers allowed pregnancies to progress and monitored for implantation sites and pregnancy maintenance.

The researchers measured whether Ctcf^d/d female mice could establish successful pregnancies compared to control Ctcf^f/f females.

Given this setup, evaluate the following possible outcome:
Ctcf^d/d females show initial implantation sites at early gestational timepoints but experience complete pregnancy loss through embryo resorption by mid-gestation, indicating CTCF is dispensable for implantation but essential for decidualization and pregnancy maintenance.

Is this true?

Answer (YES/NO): NO